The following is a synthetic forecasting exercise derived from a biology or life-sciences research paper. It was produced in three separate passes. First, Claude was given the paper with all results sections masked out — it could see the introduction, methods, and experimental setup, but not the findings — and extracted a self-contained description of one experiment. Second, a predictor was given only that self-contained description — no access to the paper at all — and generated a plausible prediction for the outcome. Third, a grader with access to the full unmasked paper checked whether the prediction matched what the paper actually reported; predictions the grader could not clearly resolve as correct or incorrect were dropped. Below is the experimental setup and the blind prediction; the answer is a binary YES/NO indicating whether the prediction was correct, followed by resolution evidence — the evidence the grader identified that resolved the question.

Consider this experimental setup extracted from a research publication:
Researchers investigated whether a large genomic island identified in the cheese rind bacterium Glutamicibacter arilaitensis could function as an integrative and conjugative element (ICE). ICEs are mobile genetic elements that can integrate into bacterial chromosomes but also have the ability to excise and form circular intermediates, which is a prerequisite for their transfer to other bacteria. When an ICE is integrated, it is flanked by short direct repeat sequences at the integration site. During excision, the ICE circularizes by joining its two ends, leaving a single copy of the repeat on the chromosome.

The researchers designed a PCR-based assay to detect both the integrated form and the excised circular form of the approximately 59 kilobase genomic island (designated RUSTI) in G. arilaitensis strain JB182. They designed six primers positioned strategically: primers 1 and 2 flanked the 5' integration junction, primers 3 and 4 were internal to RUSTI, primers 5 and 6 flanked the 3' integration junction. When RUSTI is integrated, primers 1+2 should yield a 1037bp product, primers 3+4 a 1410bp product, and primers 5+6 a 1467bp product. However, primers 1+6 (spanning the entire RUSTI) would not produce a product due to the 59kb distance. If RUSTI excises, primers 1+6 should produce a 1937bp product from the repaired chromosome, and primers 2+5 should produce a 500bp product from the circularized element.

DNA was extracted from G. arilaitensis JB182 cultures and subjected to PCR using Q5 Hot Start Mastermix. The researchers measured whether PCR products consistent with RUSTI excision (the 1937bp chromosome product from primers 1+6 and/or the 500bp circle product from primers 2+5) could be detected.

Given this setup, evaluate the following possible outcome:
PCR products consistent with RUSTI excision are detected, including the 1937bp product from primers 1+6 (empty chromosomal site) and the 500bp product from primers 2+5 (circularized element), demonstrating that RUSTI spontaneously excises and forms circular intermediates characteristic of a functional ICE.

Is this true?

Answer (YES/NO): YES